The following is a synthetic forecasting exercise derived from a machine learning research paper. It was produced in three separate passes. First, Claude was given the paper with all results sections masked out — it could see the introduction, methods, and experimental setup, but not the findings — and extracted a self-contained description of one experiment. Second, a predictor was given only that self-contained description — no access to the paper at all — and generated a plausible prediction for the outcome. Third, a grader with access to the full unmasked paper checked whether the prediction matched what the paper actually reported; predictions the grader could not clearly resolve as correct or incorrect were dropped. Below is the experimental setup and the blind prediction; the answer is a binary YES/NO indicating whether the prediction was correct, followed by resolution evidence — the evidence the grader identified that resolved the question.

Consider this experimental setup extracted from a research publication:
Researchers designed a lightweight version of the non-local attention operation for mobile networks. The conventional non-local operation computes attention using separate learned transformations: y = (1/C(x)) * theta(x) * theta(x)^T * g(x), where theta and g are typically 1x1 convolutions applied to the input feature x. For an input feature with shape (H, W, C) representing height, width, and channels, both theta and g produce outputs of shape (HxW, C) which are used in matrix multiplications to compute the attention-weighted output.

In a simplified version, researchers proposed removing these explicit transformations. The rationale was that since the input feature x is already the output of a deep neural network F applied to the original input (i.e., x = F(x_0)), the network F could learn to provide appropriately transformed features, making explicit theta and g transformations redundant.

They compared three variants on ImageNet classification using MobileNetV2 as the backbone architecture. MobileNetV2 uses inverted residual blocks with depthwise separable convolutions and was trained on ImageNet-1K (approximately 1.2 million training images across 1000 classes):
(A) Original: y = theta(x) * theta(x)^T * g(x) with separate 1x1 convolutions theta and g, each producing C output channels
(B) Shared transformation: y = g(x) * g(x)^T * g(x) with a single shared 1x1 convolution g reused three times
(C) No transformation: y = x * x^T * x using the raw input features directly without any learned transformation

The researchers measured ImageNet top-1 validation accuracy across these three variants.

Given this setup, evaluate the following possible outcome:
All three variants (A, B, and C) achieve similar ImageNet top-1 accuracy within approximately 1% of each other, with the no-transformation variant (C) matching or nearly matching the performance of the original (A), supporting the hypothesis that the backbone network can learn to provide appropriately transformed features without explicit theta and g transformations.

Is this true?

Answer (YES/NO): YES